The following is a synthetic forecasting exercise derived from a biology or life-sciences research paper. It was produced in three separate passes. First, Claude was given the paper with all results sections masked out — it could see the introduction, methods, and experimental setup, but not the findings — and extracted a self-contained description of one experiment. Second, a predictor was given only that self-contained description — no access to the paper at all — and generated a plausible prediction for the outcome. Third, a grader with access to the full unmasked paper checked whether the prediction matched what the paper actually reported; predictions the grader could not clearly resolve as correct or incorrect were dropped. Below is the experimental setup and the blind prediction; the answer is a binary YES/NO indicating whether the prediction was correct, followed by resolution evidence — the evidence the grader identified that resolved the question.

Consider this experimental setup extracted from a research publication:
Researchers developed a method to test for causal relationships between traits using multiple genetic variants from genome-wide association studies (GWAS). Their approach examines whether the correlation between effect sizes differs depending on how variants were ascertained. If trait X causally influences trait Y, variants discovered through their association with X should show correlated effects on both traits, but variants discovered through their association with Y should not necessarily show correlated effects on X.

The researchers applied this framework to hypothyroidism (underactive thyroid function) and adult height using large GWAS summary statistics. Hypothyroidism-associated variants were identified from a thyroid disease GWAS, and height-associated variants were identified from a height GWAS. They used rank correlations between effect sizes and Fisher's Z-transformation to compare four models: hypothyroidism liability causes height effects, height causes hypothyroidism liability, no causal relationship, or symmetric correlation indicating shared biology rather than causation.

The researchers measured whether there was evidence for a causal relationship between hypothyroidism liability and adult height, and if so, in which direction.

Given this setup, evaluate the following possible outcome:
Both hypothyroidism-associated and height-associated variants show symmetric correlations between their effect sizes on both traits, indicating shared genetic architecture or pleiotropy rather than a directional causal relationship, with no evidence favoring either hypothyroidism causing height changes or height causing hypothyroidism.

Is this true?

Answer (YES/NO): NO